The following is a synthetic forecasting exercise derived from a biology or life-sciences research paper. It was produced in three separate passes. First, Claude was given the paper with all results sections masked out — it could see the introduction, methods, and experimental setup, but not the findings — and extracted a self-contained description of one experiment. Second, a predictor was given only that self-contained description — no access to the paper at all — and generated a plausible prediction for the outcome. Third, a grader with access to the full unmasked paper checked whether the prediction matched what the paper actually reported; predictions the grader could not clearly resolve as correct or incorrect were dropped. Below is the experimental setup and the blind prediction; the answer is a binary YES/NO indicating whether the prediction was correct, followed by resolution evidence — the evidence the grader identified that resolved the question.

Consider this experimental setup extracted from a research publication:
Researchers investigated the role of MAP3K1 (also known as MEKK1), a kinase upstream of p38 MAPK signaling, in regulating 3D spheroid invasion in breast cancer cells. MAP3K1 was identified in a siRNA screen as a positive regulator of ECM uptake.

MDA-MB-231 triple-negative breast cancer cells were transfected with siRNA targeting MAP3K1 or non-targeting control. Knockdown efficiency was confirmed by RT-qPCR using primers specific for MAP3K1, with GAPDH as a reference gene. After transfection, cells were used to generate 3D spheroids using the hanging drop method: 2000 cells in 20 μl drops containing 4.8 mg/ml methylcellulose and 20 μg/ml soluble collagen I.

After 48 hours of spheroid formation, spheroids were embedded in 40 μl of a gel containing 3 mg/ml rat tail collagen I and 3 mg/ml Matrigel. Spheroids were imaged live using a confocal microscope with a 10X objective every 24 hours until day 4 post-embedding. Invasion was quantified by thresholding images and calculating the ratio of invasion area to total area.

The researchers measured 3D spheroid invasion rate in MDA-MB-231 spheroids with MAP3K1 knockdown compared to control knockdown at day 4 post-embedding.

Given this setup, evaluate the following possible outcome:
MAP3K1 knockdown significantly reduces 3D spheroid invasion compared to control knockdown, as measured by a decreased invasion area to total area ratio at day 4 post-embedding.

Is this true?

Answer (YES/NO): YES